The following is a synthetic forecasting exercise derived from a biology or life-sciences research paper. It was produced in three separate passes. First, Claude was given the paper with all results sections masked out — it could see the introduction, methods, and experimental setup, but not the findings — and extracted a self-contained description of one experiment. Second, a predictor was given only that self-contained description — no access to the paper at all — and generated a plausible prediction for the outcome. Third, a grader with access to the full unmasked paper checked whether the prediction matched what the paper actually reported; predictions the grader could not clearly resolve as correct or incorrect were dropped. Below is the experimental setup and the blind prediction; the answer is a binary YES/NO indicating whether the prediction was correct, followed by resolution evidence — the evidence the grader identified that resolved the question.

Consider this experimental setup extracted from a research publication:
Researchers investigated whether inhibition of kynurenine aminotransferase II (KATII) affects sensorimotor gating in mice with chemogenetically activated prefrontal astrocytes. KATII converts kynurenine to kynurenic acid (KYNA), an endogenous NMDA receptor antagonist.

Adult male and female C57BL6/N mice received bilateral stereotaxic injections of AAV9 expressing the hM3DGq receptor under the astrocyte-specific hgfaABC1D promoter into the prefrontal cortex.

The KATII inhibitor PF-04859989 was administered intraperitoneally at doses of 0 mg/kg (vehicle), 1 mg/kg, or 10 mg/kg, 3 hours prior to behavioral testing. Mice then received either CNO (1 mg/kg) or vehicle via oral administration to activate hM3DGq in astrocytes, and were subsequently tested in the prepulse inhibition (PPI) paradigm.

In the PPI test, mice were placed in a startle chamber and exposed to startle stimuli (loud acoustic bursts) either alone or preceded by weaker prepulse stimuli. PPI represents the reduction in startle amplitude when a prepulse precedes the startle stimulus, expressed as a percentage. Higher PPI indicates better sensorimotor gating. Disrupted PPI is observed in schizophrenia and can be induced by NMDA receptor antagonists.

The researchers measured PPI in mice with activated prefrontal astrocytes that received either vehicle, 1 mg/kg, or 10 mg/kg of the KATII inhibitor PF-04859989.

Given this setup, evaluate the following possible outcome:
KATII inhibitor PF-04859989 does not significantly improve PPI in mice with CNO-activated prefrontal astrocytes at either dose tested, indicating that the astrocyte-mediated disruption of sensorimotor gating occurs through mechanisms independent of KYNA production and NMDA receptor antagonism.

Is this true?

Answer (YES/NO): NO